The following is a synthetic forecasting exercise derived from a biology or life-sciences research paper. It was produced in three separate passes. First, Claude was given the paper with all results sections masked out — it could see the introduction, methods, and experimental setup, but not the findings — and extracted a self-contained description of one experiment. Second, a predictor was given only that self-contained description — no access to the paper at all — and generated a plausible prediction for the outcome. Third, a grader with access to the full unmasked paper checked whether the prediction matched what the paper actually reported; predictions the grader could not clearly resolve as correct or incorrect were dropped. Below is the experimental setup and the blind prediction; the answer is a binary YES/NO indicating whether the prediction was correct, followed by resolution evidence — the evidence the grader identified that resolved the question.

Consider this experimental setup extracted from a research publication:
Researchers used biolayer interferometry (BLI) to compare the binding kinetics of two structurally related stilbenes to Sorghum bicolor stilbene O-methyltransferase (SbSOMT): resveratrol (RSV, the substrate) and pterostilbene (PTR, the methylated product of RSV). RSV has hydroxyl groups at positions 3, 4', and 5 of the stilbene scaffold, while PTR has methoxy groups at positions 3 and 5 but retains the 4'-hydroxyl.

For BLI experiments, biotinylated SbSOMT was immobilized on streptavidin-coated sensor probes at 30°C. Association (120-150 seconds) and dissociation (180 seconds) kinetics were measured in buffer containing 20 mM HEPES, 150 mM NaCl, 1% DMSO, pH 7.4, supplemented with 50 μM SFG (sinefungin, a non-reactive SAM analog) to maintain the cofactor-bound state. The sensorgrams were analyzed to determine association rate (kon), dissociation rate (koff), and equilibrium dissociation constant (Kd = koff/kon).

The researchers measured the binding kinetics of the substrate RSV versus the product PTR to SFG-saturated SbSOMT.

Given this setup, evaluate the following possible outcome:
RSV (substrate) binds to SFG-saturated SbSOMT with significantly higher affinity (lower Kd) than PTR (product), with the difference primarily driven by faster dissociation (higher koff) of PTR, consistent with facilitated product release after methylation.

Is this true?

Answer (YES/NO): NO